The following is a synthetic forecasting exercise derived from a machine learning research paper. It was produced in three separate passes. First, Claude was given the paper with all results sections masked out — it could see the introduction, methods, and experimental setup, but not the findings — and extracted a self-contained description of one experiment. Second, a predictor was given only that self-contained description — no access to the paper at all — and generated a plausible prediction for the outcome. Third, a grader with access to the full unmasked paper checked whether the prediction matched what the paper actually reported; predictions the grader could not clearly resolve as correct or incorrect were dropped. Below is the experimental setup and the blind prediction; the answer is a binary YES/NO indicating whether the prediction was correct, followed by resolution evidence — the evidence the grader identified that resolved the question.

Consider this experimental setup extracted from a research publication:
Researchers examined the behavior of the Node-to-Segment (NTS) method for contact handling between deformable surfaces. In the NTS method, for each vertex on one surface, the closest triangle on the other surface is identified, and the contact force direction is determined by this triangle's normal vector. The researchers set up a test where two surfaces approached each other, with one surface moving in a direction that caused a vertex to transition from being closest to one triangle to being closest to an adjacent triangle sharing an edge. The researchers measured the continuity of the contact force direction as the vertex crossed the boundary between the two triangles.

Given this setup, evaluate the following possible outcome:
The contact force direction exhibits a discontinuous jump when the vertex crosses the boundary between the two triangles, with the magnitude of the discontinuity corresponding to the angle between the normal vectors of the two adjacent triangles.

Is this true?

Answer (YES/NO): YES